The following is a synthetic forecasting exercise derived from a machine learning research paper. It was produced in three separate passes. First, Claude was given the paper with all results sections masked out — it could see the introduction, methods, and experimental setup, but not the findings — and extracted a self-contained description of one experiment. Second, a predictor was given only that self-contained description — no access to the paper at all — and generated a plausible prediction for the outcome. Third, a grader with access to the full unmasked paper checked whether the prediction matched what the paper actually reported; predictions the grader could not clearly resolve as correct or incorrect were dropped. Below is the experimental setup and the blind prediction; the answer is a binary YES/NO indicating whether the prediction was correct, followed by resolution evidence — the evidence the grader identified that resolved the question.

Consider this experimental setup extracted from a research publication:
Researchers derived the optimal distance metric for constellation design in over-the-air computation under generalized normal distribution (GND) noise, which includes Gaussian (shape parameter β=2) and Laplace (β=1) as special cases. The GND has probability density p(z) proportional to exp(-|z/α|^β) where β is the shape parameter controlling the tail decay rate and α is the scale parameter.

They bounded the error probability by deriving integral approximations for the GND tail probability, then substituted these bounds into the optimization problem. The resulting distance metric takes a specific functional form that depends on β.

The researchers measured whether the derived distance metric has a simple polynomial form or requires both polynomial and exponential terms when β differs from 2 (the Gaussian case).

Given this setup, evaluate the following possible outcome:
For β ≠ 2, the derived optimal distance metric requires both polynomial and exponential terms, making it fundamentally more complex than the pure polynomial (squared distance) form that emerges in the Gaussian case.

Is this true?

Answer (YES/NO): NO